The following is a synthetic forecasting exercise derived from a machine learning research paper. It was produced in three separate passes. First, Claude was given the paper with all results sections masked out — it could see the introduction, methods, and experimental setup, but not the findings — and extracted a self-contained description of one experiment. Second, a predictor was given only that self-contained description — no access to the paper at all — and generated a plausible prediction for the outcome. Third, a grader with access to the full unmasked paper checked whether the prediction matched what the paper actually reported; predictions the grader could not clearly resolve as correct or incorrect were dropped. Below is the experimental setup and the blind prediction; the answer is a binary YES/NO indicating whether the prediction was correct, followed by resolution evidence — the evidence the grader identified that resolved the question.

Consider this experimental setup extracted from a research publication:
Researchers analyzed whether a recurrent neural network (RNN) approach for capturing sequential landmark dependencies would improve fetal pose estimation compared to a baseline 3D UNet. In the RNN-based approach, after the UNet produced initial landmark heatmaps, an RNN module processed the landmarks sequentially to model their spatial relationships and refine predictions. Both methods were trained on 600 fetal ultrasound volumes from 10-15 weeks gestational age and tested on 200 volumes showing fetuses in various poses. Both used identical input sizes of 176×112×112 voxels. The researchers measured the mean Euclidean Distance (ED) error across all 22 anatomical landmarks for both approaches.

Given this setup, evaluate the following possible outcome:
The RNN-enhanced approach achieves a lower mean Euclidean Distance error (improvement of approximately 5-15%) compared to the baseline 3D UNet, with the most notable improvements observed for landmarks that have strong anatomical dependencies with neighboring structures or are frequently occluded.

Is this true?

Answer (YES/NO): NO